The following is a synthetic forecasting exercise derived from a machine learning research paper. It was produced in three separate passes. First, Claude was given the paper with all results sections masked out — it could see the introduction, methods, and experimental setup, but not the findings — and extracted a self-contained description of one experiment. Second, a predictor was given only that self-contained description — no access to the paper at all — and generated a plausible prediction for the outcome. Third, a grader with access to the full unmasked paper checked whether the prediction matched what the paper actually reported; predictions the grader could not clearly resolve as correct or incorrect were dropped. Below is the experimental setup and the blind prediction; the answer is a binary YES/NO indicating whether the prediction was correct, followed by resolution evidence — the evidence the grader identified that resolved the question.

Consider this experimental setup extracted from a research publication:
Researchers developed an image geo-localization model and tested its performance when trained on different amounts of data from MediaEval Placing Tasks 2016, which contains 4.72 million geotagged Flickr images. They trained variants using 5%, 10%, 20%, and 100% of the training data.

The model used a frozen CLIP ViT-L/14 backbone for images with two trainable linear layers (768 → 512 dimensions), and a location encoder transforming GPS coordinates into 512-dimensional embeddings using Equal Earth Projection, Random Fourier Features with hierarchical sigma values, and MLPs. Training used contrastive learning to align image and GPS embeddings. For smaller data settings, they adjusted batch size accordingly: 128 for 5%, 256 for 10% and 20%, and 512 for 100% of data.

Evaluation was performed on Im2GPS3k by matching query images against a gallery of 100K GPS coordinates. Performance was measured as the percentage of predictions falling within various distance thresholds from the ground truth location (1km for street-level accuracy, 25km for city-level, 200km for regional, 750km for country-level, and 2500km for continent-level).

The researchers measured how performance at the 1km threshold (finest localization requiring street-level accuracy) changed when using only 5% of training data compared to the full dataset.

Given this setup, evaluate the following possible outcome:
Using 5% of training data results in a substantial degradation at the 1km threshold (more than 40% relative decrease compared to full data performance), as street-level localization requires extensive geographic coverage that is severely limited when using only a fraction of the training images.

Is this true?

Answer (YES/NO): NO